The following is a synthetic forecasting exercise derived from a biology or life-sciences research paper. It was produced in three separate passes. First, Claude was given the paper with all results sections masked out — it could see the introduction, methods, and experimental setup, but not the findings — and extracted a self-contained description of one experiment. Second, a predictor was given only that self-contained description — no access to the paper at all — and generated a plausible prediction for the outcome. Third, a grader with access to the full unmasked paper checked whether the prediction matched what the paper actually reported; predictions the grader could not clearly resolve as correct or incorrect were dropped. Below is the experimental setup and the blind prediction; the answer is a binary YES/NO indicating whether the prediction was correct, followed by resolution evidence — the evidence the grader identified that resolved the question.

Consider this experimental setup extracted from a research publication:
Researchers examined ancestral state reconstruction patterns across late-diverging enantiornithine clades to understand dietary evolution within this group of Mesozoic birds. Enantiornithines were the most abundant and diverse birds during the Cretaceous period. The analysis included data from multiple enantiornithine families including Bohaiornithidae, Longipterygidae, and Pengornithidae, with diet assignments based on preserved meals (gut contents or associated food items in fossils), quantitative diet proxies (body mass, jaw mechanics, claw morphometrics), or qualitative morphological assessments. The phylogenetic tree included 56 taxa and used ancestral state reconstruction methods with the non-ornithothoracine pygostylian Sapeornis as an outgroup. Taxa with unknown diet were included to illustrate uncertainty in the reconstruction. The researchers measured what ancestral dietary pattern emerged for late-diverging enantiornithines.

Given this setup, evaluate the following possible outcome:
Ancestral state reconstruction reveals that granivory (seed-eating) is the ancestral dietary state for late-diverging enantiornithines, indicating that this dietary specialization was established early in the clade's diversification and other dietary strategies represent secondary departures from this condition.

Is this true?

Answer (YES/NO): NO